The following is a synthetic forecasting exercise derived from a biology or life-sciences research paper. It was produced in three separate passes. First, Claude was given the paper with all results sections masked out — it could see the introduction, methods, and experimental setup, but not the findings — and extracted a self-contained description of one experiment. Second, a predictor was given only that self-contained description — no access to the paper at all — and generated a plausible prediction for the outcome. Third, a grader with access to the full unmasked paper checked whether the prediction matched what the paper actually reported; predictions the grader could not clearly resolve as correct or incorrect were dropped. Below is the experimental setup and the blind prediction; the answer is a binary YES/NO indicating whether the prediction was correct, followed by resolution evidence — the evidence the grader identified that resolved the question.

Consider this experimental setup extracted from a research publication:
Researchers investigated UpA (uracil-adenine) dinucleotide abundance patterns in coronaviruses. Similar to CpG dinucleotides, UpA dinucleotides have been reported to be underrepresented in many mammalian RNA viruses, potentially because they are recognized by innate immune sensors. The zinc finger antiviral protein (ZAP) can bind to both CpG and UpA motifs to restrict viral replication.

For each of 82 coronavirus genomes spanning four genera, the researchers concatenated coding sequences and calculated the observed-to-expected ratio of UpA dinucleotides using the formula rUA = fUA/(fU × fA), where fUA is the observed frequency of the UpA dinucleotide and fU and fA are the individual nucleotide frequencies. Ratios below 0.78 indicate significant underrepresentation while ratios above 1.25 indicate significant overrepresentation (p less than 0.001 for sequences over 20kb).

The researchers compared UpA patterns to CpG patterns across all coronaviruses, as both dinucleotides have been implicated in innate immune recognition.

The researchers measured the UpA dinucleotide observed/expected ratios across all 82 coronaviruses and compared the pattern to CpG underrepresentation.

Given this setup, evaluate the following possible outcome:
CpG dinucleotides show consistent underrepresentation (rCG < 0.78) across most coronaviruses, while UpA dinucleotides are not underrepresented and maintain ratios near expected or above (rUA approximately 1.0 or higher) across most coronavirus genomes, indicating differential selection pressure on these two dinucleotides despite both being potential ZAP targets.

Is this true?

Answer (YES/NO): YES